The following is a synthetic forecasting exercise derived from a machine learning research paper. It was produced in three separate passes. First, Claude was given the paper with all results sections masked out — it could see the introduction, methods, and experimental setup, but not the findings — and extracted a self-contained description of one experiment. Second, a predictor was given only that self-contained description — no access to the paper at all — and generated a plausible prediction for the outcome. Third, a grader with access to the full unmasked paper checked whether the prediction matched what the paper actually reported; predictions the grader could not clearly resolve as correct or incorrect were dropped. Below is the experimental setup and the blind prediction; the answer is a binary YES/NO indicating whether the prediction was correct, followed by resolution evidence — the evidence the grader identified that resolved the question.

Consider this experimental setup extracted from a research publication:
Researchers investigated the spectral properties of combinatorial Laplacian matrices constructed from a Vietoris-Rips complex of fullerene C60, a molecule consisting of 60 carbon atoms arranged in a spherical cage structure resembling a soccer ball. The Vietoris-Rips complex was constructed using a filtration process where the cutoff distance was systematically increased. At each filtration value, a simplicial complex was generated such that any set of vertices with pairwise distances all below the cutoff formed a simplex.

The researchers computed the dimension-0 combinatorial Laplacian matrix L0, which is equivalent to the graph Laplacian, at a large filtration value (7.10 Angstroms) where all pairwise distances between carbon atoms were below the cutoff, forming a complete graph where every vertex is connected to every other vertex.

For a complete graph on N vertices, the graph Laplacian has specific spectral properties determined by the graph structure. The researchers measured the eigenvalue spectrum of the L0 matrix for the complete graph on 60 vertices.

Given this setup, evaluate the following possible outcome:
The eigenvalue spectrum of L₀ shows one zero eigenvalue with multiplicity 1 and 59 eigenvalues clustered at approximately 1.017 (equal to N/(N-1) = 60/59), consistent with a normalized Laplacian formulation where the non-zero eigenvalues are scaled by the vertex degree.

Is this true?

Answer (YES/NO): NO